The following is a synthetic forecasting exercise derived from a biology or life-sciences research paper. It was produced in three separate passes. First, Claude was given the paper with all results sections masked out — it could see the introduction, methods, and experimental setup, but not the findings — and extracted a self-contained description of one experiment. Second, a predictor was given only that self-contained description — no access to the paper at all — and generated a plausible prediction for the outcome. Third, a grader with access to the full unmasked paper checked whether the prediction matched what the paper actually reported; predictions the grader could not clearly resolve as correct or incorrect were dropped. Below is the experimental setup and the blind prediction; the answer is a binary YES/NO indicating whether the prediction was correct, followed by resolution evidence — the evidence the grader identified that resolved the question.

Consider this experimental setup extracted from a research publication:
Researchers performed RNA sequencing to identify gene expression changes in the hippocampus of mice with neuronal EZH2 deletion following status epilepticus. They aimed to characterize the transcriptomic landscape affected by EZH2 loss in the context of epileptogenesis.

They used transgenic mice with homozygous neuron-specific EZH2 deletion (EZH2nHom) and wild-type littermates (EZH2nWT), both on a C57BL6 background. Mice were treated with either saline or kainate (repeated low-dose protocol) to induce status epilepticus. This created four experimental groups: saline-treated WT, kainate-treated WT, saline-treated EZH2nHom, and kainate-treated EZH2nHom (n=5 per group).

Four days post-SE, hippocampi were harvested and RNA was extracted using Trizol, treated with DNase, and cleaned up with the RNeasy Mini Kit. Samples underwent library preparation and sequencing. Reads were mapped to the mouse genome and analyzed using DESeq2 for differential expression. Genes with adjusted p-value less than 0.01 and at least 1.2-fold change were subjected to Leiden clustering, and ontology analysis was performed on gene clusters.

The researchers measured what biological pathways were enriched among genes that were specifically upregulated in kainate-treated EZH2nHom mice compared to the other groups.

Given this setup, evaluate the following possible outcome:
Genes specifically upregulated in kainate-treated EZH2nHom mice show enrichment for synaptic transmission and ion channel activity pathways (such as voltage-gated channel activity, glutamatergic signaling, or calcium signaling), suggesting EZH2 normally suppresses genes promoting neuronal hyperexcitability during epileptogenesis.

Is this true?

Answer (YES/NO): NO